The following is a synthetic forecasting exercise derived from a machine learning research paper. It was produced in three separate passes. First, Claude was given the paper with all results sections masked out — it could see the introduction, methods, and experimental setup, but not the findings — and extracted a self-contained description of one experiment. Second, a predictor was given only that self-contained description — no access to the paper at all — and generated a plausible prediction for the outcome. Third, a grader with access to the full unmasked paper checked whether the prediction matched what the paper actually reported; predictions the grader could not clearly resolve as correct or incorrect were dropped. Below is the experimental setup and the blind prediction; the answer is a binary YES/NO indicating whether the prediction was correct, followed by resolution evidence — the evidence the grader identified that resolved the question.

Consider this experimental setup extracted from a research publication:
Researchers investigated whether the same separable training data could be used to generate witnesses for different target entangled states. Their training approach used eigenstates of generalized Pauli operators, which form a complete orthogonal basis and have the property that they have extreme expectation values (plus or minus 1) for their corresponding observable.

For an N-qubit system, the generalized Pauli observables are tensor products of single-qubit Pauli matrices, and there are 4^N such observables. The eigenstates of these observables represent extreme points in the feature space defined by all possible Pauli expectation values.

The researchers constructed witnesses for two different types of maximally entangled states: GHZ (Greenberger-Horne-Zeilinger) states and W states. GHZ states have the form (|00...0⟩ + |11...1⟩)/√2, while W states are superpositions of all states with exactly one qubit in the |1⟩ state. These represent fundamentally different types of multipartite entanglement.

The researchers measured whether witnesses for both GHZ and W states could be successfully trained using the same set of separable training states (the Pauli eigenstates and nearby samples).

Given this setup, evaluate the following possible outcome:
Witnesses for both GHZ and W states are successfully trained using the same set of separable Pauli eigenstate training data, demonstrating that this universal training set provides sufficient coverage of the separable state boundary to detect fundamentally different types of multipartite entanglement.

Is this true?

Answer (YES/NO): YES